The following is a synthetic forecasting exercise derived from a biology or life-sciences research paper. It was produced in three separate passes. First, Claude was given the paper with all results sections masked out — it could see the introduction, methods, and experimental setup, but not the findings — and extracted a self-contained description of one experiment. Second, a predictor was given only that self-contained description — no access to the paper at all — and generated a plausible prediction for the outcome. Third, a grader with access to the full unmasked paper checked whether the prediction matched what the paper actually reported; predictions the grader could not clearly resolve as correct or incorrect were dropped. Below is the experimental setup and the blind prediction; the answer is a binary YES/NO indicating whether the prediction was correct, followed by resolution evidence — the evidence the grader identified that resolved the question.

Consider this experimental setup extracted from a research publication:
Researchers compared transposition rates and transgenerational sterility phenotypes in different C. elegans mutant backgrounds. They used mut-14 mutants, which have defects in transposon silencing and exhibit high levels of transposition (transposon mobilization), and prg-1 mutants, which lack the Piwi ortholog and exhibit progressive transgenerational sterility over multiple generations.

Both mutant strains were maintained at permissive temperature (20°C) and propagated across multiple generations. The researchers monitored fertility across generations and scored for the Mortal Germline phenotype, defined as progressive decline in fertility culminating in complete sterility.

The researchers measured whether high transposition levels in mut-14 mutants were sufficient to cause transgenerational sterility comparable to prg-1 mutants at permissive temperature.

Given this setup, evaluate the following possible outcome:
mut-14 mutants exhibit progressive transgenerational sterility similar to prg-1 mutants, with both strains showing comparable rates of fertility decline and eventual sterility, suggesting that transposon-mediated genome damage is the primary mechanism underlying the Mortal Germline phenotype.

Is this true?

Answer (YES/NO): NO